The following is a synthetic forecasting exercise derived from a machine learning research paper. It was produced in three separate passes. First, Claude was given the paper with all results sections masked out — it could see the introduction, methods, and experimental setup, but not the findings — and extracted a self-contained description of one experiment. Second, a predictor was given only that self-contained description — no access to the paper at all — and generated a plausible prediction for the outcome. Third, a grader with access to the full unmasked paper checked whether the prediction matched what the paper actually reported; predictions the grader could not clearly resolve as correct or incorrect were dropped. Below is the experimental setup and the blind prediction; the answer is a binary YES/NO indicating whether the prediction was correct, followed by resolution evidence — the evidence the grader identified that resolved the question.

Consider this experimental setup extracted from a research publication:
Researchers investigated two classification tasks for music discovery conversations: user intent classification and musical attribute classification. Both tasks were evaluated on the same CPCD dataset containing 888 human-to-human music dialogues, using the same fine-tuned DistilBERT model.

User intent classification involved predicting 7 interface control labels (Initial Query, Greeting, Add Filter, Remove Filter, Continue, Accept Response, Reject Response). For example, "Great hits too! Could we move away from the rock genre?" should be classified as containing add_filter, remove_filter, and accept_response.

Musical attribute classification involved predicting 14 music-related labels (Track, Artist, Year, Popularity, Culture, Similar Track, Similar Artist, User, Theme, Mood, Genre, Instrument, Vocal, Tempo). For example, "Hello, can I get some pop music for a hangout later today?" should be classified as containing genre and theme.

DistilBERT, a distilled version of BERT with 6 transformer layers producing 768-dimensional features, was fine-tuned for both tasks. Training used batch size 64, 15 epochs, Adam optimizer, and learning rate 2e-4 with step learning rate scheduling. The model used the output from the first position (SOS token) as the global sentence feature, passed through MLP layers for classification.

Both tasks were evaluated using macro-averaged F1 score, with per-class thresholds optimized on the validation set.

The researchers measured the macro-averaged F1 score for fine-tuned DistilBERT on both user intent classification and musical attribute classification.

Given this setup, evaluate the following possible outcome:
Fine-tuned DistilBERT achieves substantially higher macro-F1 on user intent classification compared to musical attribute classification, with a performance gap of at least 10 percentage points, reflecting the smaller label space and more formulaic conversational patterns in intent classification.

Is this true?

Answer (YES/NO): YES